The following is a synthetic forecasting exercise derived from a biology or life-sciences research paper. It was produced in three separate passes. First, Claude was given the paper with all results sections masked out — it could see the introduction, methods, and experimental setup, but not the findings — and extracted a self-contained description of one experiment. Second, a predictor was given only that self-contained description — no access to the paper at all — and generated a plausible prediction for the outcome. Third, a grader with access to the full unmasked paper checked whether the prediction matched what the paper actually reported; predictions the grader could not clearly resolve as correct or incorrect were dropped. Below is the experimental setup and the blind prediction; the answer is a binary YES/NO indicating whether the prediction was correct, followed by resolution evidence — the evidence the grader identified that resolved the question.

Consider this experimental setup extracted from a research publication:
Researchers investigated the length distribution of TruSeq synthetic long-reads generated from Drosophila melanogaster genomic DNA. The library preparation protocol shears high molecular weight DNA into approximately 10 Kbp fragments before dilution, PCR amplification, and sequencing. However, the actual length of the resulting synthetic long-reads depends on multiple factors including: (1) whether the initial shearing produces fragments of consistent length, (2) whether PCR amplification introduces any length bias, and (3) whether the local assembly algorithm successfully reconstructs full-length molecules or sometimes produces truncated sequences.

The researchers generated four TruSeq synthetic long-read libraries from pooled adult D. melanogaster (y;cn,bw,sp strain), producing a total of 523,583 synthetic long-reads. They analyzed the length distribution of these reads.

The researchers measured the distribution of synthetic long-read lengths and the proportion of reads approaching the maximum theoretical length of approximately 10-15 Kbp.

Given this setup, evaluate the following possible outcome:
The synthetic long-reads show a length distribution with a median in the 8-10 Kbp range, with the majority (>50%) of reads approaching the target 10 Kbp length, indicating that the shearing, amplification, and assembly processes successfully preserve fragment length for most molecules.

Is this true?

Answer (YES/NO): NO